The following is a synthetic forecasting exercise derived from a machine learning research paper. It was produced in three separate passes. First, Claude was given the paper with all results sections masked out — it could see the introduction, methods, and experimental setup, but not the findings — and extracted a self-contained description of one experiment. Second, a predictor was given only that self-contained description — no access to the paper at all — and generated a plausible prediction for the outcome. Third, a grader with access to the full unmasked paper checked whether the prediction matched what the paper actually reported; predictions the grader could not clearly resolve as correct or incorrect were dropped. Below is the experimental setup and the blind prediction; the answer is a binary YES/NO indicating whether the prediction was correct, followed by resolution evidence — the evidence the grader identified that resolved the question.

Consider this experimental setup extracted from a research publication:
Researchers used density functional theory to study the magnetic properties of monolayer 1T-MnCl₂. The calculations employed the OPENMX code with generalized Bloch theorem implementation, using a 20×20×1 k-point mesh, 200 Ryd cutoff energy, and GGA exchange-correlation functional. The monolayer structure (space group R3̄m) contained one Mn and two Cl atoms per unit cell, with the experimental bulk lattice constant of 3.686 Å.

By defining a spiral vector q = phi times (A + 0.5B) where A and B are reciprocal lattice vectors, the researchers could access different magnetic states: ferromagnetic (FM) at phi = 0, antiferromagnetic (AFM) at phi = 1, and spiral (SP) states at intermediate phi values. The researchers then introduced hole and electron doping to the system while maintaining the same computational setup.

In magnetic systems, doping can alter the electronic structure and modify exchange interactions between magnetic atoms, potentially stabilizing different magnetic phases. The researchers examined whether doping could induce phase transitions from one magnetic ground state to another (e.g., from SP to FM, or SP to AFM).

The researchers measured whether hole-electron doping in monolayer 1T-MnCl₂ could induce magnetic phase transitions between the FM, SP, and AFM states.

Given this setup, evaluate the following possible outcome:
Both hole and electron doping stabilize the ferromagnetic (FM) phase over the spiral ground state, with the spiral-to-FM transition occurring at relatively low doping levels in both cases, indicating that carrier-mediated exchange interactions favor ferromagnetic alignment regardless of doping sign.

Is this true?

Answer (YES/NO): NO